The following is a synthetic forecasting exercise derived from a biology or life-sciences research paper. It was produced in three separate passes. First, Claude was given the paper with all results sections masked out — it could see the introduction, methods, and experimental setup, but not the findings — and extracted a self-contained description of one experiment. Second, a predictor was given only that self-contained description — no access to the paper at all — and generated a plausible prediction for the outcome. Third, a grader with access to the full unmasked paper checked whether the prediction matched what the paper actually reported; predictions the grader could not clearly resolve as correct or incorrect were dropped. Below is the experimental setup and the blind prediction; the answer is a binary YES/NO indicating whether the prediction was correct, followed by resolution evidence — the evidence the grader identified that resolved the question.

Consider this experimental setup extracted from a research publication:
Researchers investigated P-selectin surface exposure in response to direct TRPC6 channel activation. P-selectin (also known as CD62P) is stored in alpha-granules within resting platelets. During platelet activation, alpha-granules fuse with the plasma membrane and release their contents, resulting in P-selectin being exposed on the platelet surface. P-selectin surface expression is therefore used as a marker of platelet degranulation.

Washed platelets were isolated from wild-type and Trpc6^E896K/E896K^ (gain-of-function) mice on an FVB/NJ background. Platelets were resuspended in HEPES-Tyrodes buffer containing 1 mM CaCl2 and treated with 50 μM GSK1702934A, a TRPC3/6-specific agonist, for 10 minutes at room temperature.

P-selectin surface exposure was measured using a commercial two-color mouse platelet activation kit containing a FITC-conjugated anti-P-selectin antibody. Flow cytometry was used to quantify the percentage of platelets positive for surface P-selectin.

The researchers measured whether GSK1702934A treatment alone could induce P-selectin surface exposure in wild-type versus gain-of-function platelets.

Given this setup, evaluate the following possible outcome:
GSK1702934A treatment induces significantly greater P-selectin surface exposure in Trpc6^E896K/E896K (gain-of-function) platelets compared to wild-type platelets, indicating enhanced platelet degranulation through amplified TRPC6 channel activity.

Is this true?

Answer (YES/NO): YES